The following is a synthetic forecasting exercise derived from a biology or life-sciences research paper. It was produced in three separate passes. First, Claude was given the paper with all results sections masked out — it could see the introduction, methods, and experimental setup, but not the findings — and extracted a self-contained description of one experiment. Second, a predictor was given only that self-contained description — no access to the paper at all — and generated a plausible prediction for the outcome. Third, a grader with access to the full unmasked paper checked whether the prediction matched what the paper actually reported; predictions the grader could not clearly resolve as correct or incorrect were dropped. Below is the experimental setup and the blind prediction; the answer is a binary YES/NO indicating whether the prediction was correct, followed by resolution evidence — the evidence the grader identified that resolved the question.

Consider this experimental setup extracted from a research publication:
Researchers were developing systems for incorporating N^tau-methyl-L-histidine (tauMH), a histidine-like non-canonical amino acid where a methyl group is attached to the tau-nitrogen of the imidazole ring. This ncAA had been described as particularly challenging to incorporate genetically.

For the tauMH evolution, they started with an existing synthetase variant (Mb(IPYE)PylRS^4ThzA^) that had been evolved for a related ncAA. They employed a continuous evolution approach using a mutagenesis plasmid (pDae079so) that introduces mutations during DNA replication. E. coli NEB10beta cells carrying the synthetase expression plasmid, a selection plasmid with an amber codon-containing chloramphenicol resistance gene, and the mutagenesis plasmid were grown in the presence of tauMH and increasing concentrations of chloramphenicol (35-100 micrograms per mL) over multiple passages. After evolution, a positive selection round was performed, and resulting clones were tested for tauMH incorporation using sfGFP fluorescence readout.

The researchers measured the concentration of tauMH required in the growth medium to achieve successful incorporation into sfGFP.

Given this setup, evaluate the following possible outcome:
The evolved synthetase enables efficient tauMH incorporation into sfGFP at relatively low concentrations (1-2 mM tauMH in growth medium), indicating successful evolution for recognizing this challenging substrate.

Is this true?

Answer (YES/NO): NO